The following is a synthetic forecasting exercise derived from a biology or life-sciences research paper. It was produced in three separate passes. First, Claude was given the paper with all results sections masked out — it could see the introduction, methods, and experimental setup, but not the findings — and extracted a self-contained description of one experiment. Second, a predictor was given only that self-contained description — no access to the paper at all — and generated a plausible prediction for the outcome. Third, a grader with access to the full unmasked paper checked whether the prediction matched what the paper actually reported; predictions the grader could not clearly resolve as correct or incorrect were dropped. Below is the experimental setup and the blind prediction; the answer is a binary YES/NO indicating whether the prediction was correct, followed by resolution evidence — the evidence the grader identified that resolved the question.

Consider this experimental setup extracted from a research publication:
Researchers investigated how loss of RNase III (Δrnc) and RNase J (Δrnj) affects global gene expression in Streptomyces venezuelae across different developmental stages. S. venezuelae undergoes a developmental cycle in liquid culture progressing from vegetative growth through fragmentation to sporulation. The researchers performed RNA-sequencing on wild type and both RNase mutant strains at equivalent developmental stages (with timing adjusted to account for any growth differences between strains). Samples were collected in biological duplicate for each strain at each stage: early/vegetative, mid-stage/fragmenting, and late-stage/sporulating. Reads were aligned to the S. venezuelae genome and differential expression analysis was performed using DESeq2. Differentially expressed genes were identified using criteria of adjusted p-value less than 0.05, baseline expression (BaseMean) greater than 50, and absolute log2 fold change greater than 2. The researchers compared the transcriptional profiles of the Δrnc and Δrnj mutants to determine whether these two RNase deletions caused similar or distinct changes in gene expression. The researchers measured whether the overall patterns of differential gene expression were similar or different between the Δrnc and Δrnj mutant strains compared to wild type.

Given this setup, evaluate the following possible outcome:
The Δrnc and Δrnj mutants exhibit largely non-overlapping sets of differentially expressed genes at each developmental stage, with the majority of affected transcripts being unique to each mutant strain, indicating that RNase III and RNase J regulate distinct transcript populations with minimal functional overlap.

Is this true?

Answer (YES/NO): NO